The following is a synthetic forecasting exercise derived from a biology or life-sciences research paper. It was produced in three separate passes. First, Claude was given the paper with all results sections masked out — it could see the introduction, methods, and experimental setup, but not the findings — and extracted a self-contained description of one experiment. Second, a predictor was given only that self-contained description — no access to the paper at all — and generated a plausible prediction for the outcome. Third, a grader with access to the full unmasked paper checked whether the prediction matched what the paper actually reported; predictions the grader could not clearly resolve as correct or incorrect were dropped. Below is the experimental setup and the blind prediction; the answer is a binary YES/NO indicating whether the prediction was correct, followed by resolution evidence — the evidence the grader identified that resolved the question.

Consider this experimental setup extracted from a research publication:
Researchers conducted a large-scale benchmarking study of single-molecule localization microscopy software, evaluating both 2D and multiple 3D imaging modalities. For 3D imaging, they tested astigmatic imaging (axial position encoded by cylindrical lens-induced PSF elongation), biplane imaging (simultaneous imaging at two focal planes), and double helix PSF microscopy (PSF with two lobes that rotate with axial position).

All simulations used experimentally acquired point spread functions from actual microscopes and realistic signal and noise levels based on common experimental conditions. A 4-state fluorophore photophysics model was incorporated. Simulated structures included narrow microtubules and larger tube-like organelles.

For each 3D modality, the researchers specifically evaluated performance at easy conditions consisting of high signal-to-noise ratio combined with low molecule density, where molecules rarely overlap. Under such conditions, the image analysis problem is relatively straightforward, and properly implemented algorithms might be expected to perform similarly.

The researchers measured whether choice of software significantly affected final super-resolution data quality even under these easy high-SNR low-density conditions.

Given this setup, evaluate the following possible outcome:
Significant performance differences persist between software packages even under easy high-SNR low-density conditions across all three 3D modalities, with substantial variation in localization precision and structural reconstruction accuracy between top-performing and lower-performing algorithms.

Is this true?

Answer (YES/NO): YES